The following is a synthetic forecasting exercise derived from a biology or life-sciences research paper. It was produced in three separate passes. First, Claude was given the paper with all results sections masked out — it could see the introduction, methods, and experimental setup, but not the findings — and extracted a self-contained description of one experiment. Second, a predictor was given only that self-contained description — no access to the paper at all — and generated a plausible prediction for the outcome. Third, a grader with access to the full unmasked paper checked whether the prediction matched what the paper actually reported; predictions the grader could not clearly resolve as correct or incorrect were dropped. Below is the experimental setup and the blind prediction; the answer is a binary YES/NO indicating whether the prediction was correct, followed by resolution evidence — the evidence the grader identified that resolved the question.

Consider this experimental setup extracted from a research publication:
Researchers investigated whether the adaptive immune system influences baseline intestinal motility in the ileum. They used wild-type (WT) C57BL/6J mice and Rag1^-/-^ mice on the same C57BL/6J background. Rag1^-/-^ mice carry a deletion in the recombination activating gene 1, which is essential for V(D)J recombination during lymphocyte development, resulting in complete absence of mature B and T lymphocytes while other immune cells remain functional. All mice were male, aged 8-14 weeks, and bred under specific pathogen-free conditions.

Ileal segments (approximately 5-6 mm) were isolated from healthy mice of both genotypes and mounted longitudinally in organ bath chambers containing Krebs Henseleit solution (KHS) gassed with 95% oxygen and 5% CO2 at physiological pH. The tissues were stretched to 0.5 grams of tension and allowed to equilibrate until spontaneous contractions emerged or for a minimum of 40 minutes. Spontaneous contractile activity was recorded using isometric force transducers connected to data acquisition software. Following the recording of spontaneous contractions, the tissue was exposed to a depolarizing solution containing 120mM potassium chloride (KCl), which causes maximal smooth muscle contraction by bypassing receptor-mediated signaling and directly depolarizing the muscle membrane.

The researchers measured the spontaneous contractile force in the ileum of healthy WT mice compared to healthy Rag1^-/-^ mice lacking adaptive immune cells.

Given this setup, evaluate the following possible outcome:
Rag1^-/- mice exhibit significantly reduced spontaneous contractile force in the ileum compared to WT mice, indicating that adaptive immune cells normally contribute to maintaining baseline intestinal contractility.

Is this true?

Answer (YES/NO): NO